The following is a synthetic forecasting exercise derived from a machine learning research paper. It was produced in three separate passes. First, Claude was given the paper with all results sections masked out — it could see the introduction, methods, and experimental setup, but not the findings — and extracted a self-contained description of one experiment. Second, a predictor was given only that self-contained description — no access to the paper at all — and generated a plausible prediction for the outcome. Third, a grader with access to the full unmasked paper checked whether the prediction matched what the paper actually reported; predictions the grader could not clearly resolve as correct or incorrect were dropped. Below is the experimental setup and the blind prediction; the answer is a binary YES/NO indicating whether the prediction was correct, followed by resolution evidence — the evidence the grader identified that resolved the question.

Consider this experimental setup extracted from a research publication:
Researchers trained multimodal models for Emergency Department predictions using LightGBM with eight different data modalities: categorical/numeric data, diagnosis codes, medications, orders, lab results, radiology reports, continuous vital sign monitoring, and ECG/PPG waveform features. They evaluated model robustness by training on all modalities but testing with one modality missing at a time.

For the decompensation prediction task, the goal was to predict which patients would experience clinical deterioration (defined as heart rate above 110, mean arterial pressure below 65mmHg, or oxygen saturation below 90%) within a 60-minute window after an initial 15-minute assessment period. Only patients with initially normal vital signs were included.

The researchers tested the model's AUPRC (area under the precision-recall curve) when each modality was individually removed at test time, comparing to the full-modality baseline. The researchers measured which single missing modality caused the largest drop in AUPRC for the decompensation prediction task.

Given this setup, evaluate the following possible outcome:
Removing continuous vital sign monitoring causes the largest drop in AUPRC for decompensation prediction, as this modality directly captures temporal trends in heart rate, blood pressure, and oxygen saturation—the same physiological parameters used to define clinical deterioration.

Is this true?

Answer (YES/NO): YES